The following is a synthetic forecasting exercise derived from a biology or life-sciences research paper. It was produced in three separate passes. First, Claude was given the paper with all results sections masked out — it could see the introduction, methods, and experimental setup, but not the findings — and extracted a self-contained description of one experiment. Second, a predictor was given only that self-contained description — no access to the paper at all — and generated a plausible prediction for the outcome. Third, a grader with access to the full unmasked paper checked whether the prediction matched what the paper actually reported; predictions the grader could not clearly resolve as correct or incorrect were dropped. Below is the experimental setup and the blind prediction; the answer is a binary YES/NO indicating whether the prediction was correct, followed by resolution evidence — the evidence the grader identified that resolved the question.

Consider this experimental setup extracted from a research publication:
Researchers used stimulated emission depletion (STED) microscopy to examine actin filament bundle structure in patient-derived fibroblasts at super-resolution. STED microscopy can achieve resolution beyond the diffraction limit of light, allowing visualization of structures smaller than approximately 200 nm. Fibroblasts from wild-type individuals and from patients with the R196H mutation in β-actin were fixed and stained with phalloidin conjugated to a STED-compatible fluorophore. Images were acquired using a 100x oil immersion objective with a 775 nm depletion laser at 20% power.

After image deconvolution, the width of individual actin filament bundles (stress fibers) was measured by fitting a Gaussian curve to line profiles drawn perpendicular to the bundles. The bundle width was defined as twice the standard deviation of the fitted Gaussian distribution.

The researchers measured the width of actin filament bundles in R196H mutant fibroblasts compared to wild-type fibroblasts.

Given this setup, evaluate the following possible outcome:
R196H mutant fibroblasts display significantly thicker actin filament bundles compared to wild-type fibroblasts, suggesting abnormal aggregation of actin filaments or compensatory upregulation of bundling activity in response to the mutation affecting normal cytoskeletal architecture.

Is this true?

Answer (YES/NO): NO